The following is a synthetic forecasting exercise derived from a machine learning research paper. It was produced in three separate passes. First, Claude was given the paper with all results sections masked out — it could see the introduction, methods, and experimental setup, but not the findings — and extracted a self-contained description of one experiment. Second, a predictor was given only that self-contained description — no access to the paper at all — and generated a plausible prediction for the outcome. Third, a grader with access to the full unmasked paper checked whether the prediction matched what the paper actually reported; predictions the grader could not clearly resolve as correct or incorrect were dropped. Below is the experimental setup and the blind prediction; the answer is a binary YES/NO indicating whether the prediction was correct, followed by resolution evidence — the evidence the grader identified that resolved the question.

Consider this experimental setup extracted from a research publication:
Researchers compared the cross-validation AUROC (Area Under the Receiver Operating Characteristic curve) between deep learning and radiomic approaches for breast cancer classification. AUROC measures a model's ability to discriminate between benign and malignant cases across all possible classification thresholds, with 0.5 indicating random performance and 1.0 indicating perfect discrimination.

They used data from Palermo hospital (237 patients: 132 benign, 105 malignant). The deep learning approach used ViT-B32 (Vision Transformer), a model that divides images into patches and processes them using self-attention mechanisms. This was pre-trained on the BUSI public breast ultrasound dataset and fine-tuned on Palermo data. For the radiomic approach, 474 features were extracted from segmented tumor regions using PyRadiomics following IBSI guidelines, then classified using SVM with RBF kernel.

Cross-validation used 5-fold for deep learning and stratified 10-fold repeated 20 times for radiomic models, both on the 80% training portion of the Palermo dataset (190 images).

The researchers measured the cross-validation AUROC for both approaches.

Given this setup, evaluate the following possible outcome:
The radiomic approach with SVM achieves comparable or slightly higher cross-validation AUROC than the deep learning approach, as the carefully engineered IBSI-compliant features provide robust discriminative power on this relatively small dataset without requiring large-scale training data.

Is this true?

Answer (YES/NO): NO